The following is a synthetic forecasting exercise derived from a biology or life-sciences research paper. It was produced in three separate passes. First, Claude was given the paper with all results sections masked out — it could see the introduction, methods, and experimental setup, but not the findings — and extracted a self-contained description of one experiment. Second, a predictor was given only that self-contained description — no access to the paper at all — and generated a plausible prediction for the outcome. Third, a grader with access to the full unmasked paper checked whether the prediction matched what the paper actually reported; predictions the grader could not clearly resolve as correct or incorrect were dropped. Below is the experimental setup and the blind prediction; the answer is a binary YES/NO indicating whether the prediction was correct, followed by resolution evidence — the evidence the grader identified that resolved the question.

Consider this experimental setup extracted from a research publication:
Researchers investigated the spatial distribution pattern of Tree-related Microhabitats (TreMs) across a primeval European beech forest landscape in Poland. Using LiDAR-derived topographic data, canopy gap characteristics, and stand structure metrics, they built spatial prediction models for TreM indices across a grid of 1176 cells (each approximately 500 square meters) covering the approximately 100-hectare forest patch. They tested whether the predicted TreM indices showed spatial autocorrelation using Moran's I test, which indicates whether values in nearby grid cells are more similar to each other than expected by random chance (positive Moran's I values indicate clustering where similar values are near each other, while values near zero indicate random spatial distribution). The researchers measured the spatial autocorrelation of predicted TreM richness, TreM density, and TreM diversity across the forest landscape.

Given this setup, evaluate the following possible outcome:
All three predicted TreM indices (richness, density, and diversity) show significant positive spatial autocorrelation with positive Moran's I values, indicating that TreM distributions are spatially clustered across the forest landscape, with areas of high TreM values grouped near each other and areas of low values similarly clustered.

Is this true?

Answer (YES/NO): YES